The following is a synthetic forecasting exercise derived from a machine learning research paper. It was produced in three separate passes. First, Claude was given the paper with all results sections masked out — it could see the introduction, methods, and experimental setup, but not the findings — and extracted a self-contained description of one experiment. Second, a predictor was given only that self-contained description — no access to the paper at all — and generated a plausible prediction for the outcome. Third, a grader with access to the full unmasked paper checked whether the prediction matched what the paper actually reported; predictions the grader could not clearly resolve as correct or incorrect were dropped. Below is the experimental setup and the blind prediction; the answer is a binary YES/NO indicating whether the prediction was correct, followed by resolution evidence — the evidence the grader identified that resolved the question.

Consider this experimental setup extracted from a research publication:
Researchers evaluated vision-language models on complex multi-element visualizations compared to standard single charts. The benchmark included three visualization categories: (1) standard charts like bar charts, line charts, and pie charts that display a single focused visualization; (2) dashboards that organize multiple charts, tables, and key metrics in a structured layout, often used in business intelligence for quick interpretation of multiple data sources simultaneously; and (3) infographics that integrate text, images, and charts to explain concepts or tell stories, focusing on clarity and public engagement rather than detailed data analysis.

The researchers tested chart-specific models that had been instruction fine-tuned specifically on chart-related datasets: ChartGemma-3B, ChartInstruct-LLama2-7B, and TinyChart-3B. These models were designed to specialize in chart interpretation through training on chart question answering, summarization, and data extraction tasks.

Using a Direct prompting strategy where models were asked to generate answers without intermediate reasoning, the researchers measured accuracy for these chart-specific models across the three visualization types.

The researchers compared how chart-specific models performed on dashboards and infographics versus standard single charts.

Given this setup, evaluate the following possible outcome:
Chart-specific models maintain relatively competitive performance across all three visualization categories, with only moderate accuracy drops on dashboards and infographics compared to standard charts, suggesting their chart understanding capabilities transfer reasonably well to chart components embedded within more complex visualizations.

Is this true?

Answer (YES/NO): NO